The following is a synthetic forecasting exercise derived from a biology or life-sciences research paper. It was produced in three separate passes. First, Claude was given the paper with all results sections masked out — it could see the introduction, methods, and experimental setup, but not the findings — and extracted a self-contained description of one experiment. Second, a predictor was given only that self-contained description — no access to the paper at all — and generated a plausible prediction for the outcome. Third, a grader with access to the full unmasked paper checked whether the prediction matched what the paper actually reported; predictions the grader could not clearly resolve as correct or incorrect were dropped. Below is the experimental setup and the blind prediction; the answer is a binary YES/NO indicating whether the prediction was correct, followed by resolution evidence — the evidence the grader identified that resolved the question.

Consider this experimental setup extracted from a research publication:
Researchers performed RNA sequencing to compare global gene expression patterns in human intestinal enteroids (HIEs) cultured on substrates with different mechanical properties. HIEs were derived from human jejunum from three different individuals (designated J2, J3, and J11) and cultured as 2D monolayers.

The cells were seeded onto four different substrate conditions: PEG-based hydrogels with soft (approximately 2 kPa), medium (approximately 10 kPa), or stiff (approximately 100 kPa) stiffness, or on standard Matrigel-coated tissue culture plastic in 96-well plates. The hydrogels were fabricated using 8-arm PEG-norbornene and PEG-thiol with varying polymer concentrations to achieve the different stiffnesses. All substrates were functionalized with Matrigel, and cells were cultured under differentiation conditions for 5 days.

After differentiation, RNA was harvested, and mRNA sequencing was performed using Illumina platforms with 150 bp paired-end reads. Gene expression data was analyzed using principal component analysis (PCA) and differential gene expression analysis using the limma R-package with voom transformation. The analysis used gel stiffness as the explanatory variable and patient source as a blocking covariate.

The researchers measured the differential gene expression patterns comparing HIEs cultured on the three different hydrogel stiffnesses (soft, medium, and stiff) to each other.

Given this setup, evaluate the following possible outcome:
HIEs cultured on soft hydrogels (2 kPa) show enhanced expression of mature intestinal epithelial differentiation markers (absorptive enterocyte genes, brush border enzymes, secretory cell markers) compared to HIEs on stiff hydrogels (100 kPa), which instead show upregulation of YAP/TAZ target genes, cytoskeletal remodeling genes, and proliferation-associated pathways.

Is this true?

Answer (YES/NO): NO